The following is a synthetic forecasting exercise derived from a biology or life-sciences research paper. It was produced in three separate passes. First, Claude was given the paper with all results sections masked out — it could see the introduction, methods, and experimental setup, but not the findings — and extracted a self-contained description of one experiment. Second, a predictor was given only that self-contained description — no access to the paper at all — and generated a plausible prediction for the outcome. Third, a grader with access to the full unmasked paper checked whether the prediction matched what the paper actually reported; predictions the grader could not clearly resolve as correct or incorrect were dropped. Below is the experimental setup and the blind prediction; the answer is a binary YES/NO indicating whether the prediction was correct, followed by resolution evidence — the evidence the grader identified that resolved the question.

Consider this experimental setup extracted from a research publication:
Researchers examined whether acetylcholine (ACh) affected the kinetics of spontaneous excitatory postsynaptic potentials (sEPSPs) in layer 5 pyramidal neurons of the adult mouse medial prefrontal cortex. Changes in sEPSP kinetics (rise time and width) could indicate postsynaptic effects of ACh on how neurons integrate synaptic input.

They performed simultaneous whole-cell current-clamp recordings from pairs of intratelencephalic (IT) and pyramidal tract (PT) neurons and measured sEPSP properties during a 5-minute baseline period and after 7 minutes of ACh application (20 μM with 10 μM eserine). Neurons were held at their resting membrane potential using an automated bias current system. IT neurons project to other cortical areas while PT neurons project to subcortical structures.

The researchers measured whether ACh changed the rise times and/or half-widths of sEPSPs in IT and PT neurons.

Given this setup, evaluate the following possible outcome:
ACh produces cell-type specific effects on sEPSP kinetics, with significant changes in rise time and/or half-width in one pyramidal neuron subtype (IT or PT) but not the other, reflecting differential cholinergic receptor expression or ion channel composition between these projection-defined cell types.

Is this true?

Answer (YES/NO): YES